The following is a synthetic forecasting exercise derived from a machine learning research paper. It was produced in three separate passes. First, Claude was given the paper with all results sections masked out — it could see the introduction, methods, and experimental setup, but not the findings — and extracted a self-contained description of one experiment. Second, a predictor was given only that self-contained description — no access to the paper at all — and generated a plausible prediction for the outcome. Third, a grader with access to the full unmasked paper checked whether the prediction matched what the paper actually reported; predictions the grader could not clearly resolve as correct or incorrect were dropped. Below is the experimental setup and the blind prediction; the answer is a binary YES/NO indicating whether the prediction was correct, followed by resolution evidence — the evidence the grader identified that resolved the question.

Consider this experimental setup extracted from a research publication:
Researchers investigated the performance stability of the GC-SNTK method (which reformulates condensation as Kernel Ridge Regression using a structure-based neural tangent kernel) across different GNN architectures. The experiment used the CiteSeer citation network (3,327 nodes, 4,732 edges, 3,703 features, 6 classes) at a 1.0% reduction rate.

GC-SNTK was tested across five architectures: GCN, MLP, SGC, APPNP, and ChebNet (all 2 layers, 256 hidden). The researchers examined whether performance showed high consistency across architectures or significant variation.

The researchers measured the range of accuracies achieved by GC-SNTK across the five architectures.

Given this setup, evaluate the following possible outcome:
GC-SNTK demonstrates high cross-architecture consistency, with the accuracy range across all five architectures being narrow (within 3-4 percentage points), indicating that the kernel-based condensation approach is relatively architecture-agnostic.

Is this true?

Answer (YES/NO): NO